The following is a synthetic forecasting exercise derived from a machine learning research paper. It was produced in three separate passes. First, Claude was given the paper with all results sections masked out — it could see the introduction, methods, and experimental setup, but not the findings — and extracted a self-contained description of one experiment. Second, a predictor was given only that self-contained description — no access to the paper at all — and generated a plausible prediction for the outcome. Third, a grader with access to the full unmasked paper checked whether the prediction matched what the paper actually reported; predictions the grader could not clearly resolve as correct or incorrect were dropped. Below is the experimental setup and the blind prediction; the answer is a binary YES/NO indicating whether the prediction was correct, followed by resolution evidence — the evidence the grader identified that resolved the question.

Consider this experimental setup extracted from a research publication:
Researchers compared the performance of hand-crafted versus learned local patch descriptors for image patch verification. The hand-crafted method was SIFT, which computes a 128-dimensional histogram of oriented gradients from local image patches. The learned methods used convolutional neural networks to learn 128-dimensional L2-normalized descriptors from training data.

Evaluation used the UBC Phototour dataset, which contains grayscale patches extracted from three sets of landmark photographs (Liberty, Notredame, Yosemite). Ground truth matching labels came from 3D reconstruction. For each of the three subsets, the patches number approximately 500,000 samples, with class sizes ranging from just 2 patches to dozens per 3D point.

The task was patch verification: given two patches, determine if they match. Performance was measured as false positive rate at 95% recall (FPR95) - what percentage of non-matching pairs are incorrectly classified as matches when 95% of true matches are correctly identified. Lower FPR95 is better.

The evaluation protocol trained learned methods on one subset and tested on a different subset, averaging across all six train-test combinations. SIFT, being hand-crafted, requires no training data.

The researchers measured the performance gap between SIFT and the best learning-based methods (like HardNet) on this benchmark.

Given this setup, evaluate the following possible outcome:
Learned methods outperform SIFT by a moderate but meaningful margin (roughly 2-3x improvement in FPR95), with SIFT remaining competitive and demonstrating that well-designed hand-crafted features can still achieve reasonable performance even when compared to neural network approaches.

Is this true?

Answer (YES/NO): NO